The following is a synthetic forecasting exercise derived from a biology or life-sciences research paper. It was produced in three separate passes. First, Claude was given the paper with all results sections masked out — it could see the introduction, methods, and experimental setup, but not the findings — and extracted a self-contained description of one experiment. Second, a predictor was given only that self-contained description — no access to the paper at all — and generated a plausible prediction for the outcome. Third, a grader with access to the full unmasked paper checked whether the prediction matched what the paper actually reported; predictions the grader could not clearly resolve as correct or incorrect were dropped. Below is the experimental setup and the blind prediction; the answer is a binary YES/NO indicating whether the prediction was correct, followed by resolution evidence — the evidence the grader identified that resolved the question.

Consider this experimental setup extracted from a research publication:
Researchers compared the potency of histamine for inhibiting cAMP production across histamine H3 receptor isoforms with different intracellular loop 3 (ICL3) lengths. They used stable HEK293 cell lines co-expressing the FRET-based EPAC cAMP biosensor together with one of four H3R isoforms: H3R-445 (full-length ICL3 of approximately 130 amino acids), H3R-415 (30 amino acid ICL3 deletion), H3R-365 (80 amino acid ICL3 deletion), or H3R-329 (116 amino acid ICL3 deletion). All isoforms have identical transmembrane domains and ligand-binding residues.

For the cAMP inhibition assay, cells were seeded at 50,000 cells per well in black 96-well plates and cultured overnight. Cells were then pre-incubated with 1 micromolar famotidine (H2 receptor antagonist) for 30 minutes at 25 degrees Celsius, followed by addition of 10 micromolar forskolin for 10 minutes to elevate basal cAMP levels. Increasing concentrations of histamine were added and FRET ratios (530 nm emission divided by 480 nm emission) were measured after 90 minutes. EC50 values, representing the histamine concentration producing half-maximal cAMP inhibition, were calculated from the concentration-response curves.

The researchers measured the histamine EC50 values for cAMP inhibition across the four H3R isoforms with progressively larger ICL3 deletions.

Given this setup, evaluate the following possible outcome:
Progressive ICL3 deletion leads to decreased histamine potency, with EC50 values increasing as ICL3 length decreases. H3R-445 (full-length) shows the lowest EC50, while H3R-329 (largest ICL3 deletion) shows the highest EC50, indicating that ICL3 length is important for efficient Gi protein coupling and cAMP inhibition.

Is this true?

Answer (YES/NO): NO